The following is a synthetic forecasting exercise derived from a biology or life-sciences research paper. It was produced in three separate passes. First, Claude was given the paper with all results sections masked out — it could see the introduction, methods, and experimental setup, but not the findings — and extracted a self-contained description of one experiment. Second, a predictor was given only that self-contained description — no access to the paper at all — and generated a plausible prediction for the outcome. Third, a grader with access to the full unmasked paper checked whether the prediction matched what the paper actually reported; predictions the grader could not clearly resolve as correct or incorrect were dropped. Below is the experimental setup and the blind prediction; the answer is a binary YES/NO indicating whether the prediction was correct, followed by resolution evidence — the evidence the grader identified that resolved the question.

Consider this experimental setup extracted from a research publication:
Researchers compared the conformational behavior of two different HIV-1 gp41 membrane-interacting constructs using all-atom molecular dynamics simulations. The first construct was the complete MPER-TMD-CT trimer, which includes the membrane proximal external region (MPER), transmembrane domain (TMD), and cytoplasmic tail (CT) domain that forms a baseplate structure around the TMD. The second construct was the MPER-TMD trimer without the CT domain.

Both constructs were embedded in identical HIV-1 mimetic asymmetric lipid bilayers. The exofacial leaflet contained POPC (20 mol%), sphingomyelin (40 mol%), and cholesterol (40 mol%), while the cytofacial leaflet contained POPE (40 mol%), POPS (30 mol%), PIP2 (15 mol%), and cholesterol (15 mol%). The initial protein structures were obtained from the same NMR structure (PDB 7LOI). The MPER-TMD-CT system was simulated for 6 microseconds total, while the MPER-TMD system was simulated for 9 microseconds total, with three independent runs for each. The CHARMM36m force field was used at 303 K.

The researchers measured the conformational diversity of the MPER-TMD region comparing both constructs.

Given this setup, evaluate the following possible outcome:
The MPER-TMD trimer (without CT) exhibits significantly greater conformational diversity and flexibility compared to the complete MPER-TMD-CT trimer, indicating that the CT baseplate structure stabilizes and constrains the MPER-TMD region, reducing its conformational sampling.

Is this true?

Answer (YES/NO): NO